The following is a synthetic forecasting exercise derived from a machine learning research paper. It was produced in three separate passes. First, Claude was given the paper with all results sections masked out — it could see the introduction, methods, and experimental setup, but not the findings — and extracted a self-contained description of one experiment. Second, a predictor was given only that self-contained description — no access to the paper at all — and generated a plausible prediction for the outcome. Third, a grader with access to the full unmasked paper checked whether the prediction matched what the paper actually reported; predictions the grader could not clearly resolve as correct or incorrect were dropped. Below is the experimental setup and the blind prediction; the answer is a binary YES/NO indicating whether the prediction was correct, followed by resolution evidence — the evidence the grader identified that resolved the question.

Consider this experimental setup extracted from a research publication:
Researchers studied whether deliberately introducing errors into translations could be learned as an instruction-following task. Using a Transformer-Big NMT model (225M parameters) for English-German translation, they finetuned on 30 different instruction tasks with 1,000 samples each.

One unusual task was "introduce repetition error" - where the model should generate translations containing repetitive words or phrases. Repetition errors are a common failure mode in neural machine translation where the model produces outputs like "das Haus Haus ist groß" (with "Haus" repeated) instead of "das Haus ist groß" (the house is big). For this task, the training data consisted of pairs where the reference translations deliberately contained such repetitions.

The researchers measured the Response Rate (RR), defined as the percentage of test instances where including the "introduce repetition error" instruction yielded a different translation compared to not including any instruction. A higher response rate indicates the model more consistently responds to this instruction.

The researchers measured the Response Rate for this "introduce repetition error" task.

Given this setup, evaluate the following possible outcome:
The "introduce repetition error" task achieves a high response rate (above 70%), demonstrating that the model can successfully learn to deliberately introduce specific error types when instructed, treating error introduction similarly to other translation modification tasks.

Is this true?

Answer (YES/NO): NO